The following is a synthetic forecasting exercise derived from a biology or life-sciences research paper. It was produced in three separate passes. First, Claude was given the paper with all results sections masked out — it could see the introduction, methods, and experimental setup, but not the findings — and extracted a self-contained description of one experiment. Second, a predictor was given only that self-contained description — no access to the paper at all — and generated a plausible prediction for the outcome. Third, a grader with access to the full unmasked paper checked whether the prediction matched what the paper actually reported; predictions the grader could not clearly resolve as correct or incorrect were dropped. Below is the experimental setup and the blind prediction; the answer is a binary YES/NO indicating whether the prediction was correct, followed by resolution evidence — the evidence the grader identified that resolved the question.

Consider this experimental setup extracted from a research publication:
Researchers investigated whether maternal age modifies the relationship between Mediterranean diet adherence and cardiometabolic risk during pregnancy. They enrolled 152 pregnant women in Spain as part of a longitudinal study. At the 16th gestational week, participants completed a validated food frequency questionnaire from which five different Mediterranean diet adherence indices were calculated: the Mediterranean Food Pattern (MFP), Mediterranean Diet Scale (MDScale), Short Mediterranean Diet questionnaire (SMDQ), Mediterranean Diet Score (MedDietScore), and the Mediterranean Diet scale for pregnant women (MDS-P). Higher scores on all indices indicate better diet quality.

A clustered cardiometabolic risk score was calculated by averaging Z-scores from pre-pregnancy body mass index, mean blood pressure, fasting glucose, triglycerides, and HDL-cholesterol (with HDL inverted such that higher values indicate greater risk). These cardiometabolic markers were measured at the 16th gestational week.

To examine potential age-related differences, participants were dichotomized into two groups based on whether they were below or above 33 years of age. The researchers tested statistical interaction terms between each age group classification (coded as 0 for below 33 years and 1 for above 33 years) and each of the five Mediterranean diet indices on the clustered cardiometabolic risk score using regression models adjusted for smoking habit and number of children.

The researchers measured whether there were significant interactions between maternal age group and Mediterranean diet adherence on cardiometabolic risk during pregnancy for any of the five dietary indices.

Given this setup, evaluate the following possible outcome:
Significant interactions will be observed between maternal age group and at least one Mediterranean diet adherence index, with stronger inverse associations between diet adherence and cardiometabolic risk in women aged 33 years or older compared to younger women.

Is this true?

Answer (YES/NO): NO